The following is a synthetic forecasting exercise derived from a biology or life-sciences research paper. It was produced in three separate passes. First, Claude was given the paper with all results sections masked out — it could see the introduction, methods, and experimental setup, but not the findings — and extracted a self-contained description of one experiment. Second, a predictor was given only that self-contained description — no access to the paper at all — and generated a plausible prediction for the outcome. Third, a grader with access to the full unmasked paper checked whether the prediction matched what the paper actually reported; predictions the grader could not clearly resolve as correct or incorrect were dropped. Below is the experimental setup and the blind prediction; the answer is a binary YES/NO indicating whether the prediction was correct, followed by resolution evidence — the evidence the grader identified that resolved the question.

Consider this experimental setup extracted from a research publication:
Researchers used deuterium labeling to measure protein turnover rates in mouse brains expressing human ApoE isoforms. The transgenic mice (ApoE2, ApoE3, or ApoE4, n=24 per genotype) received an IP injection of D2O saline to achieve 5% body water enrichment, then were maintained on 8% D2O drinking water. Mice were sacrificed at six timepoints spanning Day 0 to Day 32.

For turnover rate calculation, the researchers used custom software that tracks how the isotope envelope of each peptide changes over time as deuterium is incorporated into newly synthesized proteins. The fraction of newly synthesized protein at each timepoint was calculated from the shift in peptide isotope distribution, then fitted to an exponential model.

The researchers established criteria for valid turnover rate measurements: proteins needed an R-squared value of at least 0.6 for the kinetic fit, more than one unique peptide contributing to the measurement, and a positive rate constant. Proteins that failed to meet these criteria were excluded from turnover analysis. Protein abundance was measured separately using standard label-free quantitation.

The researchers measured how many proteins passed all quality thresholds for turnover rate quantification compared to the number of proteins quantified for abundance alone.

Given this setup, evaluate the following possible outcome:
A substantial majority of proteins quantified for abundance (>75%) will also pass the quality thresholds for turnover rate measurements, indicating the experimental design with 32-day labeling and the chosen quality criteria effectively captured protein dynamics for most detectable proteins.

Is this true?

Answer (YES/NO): NO